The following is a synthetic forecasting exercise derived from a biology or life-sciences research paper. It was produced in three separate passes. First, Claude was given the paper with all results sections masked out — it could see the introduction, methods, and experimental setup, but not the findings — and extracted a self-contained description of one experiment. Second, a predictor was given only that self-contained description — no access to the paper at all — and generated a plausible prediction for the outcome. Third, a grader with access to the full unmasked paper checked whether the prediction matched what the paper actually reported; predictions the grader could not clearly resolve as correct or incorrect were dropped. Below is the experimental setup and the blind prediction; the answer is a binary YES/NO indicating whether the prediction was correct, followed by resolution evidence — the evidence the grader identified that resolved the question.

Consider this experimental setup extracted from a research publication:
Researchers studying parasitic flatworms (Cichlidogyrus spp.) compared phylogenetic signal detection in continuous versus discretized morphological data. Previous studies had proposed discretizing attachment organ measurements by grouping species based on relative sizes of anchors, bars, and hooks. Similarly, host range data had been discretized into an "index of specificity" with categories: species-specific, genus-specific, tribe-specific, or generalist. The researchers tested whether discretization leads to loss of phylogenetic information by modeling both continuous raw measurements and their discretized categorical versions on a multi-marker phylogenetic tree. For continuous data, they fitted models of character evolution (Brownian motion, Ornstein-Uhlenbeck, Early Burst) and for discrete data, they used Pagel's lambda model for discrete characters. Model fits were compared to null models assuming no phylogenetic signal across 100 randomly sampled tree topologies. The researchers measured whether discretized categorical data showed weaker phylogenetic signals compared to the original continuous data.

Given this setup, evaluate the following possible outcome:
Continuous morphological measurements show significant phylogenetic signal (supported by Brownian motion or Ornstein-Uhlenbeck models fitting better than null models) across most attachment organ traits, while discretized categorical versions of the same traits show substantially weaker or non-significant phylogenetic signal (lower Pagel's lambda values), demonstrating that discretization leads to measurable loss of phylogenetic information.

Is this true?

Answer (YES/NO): NO